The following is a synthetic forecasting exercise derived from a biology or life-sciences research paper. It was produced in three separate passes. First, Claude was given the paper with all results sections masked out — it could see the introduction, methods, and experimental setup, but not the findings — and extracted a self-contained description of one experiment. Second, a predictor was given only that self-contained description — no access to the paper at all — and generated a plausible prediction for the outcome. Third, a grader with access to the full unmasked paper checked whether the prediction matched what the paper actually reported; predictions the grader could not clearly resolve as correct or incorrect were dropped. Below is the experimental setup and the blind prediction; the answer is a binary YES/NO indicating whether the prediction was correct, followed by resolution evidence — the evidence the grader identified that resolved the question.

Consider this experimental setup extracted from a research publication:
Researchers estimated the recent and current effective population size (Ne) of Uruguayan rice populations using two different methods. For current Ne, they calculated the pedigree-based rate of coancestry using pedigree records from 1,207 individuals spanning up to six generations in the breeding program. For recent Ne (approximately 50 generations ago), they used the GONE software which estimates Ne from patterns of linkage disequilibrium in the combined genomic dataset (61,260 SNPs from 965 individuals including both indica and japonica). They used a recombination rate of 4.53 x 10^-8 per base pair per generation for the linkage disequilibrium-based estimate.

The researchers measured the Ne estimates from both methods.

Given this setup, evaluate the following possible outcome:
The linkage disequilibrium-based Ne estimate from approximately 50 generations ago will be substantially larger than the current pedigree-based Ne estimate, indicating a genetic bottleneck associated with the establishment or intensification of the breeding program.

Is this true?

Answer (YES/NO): YES